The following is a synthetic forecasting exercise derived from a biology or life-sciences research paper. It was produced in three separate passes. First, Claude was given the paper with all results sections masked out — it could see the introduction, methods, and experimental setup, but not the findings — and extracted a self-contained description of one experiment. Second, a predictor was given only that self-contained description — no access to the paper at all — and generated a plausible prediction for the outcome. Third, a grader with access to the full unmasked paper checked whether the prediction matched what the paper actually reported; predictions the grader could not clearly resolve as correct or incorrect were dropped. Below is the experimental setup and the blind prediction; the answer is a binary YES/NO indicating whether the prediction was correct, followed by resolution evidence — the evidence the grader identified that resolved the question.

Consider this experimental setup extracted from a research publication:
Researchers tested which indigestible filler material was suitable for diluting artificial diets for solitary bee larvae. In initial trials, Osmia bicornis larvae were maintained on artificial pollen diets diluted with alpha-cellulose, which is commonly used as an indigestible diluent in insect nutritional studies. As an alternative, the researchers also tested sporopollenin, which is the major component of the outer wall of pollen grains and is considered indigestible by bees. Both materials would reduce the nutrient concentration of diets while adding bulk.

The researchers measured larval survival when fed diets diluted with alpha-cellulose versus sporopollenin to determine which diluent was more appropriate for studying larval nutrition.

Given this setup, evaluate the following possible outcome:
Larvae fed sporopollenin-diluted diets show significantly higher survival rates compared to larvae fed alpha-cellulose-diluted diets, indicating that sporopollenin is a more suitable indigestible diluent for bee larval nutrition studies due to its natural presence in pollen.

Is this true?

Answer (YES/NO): YES